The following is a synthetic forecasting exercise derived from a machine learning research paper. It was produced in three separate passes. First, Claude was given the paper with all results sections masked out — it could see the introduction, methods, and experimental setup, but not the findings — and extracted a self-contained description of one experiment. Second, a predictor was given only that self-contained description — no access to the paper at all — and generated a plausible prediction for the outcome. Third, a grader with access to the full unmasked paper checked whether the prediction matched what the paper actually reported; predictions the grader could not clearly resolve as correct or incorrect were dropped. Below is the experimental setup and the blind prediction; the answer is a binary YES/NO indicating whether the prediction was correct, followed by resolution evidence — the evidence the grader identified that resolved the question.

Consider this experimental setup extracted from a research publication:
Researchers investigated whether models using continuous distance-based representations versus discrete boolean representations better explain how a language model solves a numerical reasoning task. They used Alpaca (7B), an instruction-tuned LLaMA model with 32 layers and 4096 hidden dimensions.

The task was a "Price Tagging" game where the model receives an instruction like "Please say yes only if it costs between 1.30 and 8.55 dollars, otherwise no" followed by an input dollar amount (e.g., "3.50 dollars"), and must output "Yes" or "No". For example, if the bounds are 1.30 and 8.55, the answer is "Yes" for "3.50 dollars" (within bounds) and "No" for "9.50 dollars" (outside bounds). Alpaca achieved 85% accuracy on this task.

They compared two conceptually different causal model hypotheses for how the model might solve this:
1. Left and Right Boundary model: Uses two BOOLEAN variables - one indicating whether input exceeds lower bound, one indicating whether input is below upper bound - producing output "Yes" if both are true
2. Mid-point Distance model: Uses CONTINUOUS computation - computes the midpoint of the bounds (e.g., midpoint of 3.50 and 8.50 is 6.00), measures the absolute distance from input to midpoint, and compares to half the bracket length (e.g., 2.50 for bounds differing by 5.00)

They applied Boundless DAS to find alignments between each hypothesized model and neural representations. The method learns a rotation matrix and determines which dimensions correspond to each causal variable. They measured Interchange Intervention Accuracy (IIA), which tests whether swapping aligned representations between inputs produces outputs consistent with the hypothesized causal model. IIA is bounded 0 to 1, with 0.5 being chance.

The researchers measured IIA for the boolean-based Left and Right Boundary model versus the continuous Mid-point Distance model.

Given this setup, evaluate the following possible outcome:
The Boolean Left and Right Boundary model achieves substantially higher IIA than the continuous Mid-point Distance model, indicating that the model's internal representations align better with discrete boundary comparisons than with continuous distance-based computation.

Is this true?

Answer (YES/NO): YES